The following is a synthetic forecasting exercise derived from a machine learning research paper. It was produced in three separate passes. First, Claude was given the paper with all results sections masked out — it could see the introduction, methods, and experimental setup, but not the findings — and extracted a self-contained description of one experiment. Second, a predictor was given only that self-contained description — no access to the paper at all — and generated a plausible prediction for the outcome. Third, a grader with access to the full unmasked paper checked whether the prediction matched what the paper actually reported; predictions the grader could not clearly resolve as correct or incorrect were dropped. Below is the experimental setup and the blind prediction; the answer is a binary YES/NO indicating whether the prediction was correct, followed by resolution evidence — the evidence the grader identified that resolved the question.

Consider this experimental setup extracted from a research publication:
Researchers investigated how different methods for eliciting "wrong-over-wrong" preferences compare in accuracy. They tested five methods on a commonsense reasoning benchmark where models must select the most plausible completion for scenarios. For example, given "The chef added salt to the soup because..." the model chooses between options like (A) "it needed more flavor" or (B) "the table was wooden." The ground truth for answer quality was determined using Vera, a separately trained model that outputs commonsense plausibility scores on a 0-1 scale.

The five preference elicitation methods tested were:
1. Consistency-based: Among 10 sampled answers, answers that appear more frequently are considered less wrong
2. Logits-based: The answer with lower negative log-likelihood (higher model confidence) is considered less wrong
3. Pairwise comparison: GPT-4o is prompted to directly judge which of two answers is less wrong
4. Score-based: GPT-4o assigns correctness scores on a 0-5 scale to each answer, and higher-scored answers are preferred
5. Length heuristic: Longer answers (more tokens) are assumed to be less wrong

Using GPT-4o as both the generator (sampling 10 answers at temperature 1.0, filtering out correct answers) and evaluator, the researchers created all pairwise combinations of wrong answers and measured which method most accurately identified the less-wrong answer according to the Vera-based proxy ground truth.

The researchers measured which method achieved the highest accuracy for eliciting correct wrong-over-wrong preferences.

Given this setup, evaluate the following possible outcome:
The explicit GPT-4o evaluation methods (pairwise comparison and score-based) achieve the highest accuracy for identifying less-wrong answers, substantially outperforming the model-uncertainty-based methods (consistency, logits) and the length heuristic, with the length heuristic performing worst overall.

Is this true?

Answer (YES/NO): NO